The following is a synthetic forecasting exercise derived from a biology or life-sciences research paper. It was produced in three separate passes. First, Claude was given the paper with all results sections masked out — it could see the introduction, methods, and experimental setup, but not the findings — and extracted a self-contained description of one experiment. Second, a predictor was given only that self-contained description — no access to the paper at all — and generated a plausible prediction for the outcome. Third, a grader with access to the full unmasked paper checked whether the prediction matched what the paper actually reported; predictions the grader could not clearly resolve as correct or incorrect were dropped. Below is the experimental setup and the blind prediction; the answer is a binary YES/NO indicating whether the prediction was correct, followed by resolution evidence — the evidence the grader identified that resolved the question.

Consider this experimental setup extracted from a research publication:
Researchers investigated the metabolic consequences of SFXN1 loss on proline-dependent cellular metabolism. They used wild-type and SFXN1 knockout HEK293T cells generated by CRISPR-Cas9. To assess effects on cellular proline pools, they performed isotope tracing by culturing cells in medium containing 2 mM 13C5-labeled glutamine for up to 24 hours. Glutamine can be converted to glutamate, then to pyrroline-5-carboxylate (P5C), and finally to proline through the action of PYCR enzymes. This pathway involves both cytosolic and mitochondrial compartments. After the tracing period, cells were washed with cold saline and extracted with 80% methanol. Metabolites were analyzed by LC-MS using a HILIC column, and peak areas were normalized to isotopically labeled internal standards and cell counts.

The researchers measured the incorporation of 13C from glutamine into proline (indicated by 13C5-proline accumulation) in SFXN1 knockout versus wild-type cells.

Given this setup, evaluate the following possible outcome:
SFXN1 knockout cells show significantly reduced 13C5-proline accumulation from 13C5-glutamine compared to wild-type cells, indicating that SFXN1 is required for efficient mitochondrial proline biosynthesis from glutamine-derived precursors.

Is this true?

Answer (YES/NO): YES